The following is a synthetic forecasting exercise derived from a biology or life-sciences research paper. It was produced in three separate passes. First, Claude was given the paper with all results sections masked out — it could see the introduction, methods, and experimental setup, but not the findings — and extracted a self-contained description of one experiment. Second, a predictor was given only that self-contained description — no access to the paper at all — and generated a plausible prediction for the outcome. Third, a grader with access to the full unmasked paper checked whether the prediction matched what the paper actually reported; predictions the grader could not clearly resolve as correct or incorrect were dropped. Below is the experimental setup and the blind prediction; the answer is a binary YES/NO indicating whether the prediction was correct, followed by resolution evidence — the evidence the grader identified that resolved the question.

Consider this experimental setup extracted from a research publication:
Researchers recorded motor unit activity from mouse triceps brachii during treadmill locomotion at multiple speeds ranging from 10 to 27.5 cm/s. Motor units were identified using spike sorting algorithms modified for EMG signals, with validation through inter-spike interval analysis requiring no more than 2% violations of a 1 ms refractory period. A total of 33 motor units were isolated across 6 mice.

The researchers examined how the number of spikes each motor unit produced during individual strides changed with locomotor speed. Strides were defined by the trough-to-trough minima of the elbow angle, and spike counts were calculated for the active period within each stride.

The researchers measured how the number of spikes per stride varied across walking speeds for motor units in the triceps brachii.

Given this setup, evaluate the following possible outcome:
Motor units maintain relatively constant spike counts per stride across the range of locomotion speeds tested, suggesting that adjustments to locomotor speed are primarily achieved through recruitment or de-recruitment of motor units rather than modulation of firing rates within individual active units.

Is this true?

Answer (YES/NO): NO